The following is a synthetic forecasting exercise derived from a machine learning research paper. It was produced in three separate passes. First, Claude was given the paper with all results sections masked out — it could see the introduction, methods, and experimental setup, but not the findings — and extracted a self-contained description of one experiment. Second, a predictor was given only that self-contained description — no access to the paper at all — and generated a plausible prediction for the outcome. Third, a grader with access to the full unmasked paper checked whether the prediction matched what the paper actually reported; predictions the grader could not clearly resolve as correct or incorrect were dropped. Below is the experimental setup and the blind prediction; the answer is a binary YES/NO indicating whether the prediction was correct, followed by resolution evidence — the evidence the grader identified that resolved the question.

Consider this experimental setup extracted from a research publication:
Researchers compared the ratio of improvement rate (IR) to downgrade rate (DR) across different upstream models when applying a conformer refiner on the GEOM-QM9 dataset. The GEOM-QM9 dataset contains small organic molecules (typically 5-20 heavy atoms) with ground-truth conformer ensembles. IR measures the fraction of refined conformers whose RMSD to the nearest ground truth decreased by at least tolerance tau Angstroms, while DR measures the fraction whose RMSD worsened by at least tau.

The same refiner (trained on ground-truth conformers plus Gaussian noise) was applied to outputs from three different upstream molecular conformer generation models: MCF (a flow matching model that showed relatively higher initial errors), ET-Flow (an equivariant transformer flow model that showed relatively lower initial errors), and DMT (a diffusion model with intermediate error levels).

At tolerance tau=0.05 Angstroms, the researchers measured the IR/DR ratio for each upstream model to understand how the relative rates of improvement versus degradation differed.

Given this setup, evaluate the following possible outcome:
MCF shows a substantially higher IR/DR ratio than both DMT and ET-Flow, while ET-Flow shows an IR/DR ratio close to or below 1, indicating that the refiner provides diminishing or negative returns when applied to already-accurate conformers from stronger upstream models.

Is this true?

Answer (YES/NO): NO